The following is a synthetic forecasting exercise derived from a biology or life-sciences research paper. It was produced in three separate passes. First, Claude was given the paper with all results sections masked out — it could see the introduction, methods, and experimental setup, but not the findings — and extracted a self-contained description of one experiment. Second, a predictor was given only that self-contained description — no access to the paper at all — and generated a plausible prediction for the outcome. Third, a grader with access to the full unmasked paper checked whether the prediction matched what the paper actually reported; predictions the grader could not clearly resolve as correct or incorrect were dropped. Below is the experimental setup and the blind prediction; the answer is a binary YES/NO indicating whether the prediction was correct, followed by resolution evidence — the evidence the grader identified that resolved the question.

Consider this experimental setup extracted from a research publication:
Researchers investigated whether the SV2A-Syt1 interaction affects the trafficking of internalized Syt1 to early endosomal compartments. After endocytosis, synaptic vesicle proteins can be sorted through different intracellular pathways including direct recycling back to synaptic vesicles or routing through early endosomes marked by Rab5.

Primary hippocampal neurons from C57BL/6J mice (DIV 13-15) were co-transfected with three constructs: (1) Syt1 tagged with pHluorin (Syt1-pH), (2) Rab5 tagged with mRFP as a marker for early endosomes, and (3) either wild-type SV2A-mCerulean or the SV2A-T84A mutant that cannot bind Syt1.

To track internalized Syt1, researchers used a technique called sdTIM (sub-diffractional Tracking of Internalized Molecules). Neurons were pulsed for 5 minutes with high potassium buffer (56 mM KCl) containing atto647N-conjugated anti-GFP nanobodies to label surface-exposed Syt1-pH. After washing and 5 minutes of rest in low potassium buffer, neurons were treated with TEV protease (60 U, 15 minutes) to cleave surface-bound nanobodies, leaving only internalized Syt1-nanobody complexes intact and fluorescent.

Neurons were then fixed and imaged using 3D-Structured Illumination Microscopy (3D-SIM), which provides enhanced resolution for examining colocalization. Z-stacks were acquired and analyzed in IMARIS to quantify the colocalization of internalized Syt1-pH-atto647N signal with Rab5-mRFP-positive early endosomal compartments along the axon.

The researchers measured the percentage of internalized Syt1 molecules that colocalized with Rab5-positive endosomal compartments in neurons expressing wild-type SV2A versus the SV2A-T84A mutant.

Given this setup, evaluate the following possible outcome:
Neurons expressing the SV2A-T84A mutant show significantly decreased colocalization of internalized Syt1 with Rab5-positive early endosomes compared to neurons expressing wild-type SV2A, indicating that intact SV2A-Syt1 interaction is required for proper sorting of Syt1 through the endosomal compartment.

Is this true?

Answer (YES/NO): YES